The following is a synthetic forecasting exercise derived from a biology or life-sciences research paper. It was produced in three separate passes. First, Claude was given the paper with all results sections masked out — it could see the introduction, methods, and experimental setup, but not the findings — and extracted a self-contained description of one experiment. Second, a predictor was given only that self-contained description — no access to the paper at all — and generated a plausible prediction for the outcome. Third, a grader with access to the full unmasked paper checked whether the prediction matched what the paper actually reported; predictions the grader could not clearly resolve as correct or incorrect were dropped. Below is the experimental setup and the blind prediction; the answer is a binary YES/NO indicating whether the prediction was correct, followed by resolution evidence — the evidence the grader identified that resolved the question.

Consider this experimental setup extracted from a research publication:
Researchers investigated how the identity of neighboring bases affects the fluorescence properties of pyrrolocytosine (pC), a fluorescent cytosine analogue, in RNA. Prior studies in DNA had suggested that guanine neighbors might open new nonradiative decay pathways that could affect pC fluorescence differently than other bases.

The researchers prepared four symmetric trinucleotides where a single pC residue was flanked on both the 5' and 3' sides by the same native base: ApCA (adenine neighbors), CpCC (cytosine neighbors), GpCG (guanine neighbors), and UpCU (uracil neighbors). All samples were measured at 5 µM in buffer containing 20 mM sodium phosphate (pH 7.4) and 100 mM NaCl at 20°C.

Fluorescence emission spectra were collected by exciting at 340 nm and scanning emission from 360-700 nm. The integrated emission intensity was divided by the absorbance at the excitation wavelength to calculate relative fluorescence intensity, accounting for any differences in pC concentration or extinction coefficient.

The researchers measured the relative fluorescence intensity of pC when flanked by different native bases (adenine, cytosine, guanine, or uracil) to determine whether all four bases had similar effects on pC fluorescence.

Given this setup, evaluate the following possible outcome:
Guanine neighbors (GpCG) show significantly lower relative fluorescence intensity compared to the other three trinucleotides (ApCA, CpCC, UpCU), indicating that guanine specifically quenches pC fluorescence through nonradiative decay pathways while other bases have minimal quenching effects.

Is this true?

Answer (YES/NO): NO